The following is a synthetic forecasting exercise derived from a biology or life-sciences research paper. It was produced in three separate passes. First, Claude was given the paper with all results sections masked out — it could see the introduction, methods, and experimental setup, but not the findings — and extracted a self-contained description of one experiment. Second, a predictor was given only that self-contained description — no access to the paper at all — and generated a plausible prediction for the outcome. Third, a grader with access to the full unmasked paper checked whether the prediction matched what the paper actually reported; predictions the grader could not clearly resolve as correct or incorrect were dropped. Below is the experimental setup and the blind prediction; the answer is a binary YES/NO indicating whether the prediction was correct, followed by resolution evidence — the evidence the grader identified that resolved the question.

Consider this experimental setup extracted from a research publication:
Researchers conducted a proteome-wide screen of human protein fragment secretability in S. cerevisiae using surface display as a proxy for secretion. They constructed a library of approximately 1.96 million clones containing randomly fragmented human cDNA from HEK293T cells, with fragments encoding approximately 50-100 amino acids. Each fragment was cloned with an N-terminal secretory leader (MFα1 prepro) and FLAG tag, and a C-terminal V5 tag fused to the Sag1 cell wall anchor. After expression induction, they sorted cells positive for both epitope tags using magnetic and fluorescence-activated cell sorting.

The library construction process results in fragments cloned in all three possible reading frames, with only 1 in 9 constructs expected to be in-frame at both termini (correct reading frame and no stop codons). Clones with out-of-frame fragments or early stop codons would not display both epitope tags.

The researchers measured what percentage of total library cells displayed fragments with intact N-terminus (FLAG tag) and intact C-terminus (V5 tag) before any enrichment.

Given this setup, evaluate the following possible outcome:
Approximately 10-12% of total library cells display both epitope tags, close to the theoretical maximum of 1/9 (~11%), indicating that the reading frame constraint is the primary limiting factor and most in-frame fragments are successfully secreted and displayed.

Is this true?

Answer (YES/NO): NO